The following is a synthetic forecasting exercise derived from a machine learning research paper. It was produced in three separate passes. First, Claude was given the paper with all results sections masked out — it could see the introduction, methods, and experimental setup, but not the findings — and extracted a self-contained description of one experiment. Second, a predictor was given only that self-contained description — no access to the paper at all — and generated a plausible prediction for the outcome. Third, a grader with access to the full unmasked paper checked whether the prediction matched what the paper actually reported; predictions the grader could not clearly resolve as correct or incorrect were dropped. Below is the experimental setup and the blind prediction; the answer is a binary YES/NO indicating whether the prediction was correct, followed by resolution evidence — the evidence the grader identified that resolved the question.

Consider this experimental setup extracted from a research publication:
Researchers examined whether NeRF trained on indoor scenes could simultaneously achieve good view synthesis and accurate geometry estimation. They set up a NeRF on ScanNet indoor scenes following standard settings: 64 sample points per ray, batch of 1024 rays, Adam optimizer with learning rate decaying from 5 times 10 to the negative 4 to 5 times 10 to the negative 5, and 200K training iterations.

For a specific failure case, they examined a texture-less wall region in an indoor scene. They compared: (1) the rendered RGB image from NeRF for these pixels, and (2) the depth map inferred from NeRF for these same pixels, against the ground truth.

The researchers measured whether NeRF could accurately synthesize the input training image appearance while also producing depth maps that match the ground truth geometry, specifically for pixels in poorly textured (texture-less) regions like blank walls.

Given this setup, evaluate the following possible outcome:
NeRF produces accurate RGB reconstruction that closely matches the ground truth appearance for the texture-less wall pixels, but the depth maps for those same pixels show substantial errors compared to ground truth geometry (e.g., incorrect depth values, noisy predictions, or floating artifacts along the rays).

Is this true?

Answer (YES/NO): YES